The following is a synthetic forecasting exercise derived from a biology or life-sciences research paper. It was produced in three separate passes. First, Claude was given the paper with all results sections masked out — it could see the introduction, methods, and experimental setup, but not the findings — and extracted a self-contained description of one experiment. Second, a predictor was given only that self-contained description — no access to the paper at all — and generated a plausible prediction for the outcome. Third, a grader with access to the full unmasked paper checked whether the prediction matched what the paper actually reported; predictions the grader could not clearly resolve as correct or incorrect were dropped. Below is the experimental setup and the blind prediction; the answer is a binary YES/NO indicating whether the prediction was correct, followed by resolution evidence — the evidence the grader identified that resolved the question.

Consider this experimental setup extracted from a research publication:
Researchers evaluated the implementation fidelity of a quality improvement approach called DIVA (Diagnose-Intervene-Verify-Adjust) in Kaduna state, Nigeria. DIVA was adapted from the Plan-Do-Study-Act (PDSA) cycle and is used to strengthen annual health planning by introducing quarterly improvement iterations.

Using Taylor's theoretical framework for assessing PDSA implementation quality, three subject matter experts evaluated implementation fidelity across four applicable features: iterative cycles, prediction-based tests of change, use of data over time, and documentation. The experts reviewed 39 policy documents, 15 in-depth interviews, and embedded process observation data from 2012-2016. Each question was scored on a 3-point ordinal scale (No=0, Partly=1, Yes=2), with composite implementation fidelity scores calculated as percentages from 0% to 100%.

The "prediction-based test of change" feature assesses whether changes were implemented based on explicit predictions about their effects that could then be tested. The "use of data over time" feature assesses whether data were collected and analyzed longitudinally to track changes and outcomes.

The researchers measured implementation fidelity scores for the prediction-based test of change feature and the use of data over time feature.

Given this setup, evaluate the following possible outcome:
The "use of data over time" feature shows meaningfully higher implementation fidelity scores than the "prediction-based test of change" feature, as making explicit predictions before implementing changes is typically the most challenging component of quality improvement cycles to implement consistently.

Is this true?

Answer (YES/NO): NO